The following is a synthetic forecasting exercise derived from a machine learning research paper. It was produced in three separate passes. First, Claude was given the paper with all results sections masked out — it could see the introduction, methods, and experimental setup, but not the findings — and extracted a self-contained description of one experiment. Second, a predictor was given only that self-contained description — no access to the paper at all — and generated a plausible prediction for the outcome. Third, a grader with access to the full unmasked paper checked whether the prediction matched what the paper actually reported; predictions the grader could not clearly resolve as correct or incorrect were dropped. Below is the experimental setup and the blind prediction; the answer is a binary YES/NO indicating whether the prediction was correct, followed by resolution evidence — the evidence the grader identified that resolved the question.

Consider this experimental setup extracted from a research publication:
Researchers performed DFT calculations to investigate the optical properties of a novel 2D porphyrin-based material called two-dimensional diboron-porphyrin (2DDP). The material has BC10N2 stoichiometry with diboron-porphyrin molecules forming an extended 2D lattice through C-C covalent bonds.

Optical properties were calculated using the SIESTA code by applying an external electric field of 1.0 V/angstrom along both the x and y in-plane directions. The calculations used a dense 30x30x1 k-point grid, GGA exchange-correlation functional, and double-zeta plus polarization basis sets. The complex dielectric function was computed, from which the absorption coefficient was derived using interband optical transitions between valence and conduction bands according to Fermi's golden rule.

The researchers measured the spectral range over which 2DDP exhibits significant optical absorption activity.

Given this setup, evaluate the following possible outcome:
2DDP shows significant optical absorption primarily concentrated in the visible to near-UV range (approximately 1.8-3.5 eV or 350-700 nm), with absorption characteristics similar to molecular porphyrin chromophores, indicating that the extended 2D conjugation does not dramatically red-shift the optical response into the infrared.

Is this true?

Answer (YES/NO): NO